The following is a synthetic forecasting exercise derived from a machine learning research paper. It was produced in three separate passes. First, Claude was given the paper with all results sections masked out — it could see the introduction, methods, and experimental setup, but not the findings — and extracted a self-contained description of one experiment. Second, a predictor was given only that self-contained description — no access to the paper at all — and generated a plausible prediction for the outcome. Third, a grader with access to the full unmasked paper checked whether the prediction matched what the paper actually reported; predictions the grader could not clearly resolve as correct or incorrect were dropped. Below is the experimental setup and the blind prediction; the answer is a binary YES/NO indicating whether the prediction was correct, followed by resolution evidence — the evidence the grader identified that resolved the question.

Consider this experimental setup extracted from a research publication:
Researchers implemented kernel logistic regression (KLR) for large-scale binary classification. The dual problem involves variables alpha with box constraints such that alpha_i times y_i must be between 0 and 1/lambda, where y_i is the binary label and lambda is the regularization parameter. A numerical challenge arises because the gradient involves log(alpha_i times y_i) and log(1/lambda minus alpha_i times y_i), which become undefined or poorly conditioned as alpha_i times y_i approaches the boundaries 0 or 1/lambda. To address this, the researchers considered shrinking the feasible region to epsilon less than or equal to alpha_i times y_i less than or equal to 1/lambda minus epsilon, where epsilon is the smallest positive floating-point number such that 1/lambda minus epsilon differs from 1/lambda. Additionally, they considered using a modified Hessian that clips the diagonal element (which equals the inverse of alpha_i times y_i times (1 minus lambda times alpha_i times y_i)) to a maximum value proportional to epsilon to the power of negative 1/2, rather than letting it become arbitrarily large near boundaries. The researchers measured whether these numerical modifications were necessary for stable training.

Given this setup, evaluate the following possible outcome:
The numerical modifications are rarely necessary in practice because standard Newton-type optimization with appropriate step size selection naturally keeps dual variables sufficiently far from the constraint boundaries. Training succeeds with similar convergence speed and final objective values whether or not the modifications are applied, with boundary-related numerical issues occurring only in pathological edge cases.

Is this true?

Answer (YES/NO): NO